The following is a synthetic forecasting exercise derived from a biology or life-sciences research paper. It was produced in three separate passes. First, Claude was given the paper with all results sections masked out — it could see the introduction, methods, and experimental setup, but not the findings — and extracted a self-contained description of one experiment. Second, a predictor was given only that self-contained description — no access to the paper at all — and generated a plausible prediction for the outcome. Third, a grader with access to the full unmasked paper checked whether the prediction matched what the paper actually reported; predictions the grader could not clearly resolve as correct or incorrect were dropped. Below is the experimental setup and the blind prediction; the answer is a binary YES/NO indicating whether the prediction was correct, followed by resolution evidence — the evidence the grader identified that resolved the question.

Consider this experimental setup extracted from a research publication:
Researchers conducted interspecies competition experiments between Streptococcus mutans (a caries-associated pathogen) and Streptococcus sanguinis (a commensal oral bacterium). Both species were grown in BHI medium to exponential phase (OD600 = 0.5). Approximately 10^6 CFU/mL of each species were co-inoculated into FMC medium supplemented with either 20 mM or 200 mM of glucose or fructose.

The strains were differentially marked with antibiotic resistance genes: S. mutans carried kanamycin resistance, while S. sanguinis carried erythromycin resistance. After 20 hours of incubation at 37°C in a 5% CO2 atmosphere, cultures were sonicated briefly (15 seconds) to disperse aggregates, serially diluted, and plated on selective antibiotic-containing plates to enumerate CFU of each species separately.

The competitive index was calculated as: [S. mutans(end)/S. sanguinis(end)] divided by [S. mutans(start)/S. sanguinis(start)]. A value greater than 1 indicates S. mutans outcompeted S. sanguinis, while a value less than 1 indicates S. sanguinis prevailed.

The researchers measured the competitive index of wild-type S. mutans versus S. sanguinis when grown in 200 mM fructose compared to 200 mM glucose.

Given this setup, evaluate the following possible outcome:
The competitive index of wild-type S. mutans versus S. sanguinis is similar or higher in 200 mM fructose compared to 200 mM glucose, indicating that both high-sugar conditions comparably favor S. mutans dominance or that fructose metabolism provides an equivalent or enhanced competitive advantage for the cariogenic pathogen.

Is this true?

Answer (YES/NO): YES